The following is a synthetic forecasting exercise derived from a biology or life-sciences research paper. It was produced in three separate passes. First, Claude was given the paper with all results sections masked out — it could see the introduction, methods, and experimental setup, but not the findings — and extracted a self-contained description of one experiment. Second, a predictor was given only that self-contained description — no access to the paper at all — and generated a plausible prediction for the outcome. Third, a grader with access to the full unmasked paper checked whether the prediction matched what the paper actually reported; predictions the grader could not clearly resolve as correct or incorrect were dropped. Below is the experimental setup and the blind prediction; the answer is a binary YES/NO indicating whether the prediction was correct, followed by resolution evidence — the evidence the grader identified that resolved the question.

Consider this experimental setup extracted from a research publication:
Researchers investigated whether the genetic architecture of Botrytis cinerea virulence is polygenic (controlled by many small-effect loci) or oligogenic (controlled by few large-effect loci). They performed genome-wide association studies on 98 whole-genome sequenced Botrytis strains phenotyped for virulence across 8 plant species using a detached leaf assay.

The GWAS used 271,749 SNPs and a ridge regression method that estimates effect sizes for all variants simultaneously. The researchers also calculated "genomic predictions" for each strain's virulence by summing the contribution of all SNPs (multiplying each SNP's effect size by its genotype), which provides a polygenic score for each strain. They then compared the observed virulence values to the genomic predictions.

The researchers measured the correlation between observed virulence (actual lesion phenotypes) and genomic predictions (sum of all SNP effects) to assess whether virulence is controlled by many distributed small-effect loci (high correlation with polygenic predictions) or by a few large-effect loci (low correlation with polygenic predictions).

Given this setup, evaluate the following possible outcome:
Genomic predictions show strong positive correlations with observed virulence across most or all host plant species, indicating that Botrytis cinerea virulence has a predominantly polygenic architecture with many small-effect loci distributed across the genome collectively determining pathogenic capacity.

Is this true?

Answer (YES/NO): YES